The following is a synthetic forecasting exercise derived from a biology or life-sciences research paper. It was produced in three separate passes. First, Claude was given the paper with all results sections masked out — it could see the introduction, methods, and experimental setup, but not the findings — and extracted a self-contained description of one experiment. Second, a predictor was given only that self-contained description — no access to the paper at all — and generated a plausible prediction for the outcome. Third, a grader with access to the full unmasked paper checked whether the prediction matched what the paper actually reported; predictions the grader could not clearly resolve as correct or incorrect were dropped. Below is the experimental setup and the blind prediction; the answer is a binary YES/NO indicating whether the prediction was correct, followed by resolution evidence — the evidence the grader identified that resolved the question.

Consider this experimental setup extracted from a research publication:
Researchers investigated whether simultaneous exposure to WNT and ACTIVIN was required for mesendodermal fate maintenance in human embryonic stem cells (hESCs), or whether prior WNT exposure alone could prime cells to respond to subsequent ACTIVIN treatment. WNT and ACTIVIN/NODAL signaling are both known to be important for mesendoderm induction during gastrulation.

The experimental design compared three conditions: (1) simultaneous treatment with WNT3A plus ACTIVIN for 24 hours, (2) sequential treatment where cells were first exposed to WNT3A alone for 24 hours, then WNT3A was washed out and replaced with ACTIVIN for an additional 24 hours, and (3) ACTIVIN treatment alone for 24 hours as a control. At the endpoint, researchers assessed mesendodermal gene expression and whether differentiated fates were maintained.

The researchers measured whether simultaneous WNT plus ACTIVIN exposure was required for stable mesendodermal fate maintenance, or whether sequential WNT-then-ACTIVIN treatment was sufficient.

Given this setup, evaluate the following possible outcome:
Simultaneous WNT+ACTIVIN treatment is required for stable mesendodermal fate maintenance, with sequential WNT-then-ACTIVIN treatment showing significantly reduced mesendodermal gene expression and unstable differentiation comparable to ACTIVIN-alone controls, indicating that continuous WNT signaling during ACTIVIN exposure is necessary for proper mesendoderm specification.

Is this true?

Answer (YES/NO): NO